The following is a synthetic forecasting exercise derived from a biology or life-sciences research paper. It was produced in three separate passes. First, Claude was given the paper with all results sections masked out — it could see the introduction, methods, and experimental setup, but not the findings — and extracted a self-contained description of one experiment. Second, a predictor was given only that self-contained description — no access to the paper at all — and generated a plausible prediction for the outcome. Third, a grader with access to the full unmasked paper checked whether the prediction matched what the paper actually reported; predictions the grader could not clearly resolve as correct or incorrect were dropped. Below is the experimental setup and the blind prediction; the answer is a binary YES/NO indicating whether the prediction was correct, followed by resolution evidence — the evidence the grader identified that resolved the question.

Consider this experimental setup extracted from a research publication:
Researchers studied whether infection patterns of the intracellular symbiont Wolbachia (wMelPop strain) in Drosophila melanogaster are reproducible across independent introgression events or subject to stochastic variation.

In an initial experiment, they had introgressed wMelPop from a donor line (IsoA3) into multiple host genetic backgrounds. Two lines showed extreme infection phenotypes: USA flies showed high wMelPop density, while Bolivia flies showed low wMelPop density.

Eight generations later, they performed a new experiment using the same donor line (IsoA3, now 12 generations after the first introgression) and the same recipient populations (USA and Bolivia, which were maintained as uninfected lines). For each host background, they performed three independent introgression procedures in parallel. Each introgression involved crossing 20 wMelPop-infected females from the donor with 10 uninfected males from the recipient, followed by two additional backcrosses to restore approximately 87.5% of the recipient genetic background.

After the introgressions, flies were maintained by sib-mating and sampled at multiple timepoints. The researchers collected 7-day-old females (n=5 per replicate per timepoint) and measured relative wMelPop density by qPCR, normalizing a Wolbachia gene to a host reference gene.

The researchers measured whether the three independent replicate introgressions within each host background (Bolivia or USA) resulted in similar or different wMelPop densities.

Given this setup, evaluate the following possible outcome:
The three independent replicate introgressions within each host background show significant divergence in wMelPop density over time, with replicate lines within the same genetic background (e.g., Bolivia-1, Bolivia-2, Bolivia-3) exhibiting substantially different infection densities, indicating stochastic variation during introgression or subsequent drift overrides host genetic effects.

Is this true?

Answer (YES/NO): YES